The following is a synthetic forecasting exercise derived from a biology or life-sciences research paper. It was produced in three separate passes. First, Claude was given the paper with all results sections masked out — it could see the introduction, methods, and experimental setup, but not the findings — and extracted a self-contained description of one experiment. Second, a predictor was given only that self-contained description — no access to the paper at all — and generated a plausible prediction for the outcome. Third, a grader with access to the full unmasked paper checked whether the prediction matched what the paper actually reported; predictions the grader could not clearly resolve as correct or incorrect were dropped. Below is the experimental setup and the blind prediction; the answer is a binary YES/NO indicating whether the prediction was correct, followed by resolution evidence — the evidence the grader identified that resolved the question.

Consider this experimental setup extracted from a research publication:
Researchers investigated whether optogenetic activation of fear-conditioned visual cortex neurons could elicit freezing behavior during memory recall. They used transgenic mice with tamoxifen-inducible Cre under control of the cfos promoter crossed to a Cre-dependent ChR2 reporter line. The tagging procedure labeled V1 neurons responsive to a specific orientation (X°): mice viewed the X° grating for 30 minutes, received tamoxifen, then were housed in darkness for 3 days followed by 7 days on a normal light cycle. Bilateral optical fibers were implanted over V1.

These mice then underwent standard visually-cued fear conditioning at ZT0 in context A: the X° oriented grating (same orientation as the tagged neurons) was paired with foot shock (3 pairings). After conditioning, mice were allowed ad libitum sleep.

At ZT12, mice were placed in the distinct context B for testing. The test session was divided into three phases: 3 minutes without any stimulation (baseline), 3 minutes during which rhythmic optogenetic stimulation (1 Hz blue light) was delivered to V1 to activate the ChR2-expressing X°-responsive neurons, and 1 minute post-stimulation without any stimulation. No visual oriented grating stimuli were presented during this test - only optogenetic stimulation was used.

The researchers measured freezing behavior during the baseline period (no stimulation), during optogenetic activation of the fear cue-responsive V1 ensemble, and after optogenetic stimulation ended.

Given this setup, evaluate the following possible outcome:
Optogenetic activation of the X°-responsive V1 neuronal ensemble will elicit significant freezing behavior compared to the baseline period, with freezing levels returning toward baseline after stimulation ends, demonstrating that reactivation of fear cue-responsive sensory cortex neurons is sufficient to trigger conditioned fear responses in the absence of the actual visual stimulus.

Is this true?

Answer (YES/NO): YES